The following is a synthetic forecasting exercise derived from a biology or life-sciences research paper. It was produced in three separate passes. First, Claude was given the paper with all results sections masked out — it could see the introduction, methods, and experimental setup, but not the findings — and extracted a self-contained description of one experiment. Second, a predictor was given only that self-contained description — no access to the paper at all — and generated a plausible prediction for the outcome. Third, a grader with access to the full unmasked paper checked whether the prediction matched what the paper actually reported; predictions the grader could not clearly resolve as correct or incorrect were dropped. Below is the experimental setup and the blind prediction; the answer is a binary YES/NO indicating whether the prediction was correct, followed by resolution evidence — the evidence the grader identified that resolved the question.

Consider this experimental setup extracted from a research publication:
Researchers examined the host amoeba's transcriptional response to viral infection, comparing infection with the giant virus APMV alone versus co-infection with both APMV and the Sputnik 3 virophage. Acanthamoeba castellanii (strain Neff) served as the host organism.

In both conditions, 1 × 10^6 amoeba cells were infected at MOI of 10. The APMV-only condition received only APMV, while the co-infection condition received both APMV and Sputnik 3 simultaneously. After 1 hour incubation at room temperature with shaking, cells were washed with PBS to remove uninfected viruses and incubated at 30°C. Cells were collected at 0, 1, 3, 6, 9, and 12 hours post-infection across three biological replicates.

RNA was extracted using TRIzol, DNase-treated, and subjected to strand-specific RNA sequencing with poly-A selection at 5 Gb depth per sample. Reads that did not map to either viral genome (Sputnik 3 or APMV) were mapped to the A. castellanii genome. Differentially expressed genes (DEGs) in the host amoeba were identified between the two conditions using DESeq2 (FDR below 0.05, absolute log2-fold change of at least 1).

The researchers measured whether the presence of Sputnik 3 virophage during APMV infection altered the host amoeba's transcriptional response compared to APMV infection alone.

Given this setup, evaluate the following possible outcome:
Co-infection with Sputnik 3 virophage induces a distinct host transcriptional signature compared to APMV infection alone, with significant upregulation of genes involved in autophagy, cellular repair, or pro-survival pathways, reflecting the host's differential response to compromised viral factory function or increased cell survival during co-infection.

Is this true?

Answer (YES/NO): NO